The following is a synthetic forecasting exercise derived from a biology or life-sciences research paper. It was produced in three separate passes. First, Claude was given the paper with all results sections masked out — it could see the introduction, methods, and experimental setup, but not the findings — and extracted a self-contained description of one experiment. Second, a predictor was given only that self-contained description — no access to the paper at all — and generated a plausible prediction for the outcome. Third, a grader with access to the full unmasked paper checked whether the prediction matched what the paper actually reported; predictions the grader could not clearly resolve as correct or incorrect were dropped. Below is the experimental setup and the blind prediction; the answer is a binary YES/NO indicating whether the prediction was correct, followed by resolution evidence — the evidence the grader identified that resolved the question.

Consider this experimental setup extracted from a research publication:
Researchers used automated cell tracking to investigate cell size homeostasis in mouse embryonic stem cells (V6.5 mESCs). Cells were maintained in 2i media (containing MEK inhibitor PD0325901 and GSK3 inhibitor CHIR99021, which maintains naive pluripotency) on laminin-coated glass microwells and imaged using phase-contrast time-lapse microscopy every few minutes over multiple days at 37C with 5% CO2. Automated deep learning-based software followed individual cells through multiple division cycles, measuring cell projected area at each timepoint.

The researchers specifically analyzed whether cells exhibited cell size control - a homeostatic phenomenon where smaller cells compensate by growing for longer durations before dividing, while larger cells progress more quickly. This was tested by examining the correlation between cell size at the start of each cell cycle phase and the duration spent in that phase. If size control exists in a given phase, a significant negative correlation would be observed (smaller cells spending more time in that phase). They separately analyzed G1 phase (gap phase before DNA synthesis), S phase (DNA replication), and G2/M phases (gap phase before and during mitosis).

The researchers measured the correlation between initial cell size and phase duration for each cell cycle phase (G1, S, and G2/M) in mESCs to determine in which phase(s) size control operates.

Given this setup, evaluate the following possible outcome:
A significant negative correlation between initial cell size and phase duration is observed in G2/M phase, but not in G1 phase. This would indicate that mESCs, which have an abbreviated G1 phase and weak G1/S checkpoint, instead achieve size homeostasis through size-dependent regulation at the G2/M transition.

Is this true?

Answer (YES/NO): NO